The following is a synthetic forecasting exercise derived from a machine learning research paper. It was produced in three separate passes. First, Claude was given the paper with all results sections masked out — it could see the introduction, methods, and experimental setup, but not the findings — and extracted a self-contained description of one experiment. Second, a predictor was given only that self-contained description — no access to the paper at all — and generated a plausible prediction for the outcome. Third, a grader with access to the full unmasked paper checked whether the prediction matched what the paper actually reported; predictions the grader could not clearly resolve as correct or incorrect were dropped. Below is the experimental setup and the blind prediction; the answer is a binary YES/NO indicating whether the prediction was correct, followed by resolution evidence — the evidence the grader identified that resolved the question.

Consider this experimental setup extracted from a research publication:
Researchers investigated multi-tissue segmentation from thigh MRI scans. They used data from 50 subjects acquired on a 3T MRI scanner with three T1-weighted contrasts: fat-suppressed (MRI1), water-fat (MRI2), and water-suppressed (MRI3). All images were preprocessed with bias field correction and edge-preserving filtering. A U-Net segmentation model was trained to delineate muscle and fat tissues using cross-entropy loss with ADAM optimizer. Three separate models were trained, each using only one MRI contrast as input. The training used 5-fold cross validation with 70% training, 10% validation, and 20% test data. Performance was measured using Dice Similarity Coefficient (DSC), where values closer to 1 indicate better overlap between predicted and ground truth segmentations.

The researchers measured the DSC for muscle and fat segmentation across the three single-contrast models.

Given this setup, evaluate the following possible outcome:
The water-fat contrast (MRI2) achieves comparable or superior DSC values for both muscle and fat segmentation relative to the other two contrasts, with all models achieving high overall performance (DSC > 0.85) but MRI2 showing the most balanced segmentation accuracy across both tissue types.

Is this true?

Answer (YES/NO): NO